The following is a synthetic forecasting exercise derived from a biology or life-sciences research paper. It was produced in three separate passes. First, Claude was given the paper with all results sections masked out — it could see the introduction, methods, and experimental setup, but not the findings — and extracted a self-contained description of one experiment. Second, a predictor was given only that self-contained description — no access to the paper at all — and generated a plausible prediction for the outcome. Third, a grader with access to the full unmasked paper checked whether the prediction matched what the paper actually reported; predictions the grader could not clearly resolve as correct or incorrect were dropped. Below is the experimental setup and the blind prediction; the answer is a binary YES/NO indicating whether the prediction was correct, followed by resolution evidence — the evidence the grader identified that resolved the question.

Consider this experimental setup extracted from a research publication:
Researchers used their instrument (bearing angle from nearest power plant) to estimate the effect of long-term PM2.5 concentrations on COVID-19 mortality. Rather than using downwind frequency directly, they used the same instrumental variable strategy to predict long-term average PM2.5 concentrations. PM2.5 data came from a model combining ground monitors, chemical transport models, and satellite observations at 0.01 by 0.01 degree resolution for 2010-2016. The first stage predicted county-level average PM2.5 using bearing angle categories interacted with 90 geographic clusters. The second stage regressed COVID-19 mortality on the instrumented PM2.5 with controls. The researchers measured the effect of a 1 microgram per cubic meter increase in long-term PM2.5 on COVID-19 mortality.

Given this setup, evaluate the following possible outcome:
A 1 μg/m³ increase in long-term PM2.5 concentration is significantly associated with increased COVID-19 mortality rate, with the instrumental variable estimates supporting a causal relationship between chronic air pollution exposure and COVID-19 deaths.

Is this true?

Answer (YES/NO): YES